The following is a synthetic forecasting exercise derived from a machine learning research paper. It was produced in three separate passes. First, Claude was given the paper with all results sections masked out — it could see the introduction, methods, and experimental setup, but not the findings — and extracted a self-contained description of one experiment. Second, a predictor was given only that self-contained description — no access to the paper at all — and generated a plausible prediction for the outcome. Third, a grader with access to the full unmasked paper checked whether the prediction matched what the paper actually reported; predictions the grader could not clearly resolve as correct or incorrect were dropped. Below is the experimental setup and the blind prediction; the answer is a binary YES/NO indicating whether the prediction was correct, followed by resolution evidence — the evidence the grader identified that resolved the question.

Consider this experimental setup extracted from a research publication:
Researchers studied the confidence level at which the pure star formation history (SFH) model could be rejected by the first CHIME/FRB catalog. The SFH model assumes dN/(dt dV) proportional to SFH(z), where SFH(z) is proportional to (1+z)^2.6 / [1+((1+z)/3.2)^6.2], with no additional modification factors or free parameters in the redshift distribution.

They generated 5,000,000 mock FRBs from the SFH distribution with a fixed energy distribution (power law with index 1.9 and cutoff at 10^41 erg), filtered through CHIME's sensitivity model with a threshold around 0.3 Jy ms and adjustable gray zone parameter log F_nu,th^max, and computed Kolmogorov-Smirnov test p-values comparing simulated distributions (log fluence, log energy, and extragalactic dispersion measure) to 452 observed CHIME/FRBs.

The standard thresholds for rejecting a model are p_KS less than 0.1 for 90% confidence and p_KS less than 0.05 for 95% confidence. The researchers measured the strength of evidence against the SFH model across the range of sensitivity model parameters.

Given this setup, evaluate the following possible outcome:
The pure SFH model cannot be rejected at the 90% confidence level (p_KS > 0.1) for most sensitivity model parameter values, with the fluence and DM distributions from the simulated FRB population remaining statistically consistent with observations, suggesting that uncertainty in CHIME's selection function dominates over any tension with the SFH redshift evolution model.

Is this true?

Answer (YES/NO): NO